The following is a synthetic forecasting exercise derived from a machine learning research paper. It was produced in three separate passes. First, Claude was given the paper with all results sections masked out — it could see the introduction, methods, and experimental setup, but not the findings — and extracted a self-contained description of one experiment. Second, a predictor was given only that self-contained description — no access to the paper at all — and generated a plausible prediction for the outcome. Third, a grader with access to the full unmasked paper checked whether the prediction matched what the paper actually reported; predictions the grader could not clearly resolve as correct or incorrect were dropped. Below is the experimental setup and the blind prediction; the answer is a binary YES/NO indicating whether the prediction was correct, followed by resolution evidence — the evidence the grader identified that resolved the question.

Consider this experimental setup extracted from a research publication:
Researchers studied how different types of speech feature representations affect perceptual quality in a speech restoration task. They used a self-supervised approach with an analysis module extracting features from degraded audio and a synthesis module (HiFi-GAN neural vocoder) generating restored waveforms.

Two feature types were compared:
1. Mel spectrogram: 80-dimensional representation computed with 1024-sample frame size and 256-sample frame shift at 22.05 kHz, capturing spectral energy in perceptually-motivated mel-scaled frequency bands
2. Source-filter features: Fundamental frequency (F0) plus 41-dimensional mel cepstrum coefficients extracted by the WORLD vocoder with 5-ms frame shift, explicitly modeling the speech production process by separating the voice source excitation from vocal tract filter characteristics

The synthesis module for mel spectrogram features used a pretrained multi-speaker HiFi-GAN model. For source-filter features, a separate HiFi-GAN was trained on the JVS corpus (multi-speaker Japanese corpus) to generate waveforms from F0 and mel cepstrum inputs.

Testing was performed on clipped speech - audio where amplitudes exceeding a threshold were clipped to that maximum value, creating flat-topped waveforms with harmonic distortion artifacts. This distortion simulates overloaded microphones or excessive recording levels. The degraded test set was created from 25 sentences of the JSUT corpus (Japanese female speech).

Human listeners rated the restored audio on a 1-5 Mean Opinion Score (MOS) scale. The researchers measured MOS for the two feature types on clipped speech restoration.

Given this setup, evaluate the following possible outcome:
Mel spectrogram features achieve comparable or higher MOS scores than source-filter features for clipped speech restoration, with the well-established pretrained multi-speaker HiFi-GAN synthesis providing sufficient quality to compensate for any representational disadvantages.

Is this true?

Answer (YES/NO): YES